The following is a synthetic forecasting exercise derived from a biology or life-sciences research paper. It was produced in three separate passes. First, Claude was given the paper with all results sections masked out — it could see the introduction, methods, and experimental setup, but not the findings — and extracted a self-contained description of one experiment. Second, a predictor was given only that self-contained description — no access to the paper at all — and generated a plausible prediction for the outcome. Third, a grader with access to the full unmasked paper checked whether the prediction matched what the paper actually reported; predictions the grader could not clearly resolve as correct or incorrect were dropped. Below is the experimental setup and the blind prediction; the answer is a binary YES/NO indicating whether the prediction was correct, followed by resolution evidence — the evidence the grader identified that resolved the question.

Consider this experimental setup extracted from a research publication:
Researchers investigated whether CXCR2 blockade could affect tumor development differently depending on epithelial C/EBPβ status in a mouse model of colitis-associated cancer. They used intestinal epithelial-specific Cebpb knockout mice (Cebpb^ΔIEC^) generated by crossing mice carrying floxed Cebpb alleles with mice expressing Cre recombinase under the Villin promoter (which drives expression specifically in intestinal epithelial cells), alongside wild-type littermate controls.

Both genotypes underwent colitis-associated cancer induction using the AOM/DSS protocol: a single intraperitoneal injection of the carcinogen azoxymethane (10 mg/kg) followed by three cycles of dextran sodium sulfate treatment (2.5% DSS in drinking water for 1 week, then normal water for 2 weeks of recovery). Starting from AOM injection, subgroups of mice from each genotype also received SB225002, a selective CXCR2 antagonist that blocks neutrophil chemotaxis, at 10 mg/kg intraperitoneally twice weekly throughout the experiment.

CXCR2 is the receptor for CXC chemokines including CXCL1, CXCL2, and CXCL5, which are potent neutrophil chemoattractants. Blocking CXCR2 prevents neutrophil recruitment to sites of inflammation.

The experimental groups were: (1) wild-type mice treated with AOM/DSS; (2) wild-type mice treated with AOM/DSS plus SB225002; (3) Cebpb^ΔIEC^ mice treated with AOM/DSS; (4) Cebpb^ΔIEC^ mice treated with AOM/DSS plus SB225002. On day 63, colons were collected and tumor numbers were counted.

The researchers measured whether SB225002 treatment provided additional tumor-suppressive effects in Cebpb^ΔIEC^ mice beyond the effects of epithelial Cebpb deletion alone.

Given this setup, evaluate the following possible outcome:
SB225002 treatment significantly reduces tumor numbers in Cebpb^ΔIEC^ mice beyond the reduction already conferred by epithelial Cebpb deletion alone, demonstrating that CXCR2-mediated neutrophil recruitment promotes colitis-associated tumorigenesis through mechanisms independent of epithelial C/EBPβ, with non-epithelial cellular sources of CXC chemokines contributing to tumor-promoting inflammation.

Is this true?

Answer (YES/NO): NO